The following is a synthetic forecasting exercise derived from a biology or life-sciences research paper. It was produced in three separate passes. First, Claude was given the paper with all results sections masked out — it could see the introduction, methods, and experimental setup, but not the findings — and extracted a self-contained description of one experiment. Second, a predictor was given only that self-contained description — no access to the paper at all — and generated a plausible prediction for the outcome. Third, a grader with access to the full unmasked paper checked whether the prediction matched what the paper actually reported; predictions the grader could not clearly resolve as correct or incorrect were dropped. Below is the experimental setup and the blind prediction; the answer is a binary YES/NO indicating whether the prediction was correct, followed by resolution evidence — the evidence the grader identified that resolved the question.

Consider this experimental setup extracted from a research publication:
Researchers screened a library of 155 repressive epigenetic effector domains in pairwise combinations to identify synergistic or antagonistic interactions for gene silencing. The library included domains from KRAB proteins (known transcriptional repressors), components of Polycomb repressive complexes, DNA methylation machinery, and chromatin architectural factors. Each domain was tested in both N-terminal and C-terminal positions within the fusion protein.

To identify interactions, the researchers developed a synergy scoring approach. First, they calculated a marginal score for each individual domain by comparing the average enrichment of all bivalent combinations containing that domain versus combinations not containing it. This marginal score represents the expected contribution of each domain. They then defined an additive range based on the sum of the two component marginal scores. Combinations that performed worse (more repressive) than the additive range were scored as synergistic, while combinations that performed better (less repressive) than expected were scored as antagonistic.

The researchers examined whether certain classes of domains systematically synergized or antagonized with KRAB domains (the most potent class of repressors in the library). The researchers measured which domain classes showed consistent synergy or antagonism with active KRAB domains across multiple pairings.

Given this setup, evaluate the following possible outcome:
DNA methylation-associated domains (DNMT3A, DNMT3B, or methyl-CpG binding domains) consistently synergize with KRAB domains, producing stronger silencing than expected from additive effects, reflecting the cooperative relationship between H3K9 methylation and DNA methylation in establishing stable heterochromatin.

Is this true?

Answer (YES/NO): NO